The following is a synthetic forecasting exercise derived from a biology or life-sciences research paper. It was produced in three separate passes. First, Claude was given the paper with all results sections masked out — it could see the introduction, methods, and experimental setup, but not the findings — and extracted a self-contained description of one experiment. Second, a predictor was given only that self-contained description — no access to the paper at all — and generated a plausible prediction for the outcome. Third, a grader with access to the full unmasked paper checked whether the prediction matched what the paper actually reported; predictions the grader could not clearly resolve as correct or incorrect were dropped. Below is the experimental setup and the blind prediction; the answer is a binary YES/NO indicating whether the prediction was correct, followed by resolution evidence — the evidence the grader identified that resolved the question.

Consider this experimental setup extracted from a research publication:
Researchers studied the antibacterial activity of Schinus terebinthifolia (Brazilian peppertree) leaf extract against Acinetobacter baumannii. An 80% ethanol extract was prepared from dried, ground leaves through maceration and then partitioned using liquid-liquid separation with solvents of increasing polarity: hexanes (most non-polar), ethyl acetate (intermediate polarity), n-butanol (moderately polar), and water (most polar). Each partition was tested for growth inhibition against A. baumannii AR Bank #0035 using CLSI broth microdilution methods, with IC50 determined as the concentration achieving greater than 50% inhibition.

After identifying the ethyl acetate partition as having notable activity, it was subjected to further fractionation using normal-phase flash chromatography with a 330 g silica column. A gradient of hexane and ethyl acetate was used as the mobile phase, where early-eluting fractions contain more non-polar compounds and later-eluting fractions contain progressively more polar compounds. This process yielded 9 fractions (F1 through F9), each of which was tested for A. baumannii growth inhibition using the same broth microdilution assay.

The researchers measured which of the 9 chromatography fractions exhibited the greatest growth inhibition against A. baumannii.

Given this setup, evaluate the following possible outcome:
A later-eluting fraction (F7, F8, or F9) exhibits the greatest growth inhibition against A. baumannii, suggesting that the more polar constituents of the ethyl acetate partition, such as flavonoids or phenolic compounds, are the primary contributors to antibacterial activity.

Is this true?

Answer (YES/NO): YES